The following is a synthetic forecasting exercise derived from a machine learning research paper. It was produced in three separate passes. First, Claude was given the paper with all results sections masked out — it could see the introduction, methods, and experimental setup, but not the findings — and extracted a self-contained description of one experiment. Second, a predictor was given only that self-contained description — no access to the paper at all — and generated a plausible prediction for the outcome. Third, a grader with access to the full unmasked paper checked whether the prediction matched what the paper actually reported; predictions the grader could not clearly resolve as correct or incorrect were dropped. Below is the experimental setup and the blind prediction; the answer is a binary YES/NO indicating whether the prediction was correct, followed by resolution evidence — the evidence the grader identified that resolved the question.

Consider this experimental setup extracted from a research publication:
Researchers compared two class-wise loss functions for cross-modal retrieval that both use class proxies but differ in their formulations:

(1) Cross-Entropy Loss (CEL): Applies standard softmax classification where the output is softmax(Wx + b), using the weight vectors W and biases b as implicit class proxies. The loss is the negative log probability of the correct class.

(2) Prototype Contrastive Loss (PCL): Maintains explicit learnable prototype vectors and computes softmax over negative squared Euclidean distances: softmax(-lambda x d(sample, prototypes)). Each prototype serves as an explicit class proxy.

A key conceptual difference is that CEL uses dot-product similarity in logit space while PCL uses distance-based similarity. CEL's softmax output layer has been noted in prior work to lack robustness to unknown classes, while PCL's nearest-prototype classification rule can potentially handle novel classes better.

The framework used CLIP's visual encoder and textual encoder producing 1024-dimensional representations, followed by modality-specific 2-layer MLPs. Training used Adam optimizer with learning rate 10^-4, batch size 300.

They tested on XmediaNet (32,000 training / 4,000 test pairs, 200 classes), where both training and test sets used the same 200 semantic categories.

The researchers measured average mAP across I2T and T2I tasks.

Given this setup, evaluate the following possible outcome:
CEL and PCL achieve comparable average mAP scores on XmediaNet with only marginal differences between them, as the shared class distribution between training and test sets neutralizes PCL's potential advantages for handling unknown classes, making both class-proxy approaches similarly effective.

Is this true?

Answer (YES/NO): NO